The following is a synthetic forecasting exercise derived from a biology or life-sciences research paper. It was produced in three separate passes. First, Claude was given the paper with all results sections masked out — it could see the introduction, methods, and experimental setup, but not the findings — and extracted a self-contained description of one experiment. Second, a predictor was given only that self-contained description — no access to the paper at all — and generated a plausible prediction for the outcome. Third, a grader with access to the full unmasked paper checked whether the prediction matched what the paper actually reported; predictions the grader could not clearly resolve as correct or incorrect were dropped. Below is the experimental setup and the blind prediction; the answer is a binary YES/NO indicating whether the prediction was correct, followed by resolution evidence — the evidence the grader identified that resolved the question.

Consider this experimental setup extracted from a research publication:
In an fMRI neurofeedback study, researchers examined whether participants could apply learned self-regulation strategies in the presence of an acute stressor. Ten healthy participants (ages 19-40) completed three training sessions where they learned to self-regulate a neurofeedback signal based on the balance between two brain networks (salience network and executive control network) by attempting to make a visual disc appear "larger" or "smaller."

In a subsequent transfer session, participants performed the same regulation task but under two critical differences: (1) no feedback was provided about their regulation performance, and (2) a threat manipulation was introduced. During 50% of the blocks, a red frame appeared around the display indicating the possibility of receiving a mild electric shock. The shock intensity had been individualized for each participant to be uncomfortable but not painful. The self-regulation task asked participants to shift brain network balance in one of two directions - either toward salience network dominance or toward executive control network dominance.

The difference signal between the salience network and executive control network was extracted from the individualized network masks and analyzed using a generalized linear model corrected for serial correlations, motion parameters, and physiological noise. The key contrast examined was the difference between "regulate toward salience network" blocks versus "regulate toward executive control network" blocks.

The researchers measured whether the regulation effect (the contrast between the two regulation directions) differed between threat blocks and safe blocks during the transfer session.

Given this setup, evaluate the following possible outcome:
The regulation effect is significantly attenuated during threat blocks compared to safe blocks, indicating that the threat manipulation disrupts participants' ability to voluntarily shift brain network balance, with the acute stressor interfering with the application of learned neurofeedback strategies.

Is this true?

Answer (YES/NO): NO